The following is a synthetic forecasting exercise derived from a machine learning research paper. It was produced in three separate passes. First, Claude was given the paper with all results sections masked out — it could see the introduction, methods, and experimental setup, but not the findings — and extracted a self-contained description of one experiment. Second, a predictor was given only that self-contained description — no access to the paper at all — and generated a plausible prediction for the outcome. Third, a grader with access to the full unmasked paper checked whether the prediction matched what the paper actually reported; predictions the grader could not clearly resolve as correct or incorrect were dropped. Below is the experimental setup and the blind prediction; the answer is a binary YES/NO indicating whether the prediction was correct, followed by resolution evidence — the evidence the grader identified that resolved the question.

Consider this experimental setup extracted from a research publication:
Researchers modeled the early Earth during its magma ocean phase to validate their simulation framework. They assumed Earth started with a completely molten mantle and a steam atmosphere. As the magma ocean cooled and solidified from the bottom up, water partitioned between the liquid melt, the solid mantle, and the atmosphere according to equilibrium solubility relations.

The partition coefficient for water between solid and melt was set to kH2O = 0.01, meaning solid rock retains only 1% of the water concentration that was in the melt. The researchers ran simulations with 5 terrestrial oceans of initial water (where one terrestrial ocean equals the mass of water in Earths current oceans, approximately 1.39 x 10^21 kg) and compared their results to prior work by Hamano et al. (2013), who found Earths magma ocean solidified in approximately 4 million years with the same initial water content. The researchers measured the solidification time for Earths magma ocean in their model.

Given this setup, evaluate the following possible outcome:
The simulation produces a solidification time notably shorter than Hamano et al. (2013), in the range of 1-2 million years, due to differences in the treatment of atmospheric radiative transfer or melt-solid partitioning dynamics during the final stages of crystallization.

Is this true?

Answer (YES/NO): NO